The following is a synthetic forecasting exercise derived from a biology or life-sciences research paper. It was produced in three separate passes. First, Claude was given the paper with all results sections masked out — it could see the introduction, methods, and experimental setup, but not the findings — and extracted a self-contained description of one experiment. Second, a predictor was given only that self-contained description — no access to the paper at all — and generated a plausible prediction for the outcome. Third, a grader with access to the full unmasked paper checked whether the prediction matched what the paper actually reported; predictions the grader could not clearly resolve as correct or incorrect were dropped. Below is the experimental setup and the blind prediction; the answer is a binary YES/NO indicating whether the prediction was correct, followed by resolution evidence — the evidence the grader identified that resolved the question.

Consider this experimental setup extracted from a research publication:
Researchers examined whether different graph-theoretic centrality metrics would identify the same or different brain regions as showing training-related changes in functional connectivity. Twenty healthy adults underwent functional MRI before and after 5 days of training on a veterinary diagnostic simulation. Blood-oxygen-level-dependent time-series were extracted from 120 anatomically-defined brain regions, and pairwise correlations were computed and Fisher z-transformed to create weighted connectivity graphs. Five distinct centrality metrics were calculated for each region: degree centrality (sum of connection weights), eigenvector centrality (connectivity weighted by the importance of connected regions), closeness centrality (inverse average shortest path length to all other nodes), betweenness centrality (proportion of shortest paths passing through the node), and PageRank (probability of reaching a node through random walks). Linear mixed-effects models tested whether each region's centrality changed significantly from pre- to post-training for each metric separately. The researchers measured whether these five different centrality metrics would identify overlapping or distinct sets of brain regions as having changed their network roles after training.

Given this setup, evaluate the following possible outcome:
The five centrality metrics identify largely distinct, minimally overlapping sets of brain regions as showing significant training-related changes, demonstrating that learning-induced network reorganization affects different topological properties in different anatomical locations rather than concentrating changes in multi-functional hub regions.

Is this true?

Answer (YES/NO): NO